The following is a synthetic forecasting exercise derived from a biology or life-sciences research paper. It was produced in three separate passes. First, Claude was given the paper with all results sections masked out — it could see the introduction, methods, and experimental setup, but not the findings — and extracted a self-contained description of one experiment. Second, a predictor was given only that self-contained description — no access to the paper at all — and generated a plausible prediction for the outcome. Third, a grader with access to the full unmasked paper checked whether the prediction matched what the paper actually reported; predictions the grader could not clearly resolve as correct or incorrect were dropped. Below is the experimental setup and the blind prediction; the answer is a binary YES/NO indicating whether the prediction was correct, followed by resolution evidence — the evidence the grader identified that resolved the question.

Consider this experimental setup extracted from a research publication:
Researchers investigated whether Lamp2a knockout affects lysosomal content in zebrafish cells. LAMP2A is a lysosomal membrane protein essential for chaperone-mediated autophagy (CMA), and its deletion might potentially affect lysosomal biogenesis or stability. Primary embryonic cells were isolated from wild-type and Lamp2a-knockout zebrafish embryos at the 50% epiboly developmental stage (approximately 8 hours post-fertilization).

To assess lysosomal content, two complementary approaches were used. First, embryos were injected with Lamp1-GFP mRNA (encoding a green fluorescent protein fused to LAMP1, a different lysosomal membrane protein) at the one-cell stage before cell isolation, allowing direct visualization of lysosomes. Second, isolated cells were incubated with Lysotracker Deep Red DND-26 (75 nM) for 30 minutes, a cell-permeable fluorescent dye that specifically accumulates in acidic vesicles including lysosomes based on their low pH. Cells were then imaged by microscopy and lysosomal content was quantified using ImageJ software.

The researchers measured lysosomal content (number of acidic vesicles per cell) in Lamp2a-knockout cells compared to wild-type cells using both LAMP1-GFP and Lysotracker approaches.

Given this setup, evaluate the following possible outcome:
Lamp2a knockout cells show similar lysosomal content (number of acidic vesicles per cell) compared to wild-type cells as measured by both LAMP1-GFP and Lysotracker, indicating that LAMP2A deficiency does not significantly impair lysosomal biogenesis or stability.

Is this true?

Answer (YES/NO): YES